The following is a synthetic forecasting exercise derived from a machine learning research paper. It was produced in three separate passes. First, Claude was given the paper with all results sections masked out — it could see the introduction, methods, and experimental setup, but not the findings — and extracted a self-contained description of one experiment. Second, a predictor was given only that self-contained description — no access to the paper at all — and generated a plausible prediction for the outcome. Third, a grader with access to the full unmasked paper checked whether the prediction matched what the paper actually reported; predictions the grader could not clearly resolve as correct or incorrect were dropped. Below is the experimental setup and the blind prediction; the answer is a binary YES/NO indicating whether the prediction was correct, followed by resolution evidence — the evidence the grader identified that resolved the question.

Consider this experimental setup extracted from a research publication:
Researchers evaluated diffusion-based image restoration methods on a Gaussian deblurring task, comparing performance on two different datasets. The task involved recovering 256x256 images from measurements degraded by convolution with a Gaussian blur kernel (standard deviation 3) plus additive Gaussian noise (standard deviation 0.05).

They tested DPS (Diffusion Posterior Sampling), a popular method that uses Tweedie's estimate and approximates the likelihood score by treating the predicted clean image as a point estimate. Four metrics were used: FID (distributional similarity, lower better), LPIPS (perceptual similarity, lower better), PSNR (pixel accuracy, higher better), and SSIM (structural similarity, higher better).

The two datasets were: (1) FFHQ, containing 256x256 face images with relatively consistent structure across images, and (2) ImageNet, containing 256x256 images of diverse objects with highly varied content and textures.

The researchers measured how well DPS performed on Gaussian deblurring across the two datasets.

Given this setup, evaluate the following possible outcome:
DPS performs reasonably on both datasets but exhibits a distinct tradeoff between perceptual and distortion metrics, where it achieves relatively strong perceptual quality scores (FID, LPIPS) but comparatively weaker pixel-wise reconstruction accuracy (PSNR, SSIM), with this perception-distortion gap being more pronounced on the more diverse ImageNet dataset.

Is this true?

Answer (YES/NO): NO